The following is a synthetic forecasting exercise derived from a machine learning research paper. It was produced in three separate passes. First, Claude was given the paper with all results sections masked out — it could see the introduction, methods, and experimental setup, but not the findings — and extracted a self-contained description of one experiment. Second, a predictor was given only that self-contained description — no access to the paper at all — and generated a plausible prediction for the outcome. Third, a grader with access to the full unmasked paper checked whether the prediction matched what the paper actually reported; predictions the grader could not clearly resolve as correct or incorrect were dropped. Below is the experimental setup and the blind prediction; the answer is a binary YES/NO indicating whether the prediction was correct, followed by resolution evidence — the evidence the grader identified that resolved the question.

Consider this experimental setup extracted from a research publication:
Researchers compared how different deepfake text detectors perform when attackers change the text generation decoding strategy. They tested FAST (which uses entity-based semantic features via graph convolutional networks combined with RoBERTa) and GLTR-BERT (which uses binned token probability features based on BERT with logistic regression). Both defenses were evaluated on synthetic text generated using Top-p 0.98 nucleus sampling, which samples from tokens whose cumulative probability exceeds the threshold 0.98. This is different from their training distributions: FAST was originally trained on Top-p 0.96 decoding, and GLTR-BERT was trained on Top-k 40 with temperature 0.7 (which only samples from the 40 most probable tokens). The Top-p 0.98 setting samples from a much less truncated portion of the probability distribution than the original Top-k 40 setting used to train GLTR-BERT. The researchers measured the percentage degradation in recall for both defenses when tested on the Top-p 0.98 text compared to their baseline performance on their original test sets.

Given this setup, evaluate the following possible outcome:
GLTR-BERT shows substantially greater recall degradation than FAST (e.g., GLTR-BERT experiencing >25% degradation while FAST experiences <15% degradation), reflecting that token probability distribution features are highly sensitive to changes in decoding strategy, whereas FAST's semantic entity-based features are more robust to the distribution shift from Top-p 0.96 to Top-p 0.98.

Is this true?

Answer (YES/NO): YES